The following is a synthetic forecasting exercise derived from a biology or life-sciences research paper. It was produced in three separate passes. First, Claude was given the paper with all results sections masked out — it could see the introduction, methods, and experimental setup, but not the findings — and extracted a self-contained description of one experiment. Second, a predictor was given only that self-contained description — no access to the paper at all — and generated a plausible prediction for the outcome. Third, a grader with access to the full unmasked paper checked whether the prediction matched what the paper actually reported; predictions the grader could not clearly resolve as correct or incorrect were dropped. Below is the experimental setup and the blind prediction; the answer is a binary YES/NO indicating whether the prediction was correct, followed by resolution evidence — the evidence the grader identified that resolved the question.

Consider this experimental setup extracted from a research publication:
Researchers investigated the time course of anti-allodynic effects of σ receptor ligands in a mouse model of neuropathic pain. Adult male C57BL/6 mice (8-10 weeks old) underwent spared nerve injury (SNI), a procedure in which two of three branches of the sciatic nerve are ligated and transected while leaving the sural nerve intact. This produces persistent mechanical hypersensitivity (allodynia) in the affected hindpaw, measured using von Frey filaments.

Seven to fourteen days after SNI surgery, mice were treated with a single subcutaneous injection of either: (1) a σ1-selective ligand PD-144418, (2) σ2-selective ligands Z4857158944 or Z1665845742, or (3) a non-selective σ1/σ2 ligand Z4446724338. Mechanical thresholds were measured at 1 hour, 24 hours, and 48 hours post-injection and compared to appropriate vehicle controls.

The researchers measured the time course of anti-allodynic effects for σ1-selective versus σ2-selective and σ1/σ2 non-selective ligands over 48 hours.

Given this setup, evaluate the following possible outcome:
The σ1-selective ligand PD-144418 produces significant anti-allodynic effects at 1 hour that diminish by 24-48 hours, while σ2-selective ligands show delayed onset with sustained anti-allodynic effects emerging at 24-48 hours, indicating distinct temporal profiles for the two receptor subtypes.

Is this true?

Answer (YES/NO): YES